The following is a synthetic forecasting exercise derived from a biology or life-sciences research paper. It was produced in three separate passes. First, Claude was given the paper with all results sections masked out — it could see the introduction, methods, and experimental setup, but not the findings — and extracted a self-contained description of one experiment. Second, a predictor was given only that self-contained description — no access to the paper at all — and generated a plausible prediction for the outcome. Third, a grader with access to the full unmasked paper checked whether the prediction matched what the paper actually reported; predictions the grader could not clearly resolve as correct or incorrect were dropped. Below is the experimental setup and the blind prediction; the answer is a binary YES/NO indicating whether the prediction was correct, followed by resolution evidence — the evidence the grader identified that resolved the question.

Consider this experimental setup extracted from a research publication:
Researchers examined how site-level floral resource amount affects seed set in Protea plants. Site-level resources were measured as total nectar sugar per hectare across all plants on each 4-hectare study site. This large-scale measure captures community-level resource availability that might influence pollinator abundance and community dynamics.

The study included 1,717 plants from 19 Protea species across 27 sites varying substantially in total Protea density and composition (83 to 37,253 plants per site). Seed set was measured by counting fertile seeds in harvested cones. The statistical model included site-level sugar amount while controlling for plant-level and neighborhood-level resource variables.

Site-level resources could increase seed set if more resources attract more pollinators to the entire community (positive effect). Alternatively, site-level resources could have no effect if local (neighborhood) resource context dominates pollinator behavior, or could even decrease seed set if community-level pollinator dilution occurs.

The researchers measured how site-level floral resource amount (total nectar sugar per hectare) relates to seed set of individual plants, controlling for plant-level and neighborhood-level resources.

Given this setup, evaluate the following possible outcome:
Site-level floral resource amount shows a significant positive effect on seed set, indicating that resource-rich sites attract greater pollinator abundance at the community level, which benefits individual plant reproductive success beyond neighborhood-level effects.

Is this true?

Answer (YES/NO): YES